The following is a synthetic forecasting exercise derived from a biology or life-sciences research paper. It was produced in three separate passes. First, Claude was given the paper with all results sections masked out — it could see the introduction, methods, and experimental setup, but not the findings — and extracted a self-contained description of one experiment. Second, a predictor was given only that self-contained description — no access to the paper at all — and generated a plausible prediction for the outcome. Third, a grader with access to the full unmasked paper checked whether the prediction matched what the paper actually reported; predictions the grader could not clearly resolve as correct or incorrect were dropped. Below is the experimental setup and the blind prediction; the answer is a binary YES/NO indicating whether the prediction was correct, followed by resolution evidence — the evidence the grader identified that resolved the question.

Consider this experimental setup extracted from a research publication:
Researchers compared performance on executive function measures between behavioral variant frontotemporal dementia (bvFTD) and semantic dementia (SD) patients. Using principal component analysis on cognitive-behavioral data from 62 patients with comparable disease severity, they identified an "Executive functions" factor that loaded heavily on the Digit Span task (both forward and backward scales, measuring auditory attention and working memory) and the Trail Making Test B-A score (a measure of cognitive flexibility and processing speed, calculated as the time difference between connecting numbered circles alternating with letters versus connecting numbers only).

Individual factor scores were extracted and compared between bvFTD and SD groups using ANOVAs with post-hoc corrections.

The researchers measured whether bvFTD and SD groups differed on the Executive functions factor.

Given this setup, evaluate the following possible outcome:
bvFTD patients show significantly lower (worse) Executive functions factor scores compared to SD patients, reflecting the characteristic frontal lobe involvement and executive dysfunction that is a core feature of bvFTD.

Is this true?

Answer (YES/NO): YES